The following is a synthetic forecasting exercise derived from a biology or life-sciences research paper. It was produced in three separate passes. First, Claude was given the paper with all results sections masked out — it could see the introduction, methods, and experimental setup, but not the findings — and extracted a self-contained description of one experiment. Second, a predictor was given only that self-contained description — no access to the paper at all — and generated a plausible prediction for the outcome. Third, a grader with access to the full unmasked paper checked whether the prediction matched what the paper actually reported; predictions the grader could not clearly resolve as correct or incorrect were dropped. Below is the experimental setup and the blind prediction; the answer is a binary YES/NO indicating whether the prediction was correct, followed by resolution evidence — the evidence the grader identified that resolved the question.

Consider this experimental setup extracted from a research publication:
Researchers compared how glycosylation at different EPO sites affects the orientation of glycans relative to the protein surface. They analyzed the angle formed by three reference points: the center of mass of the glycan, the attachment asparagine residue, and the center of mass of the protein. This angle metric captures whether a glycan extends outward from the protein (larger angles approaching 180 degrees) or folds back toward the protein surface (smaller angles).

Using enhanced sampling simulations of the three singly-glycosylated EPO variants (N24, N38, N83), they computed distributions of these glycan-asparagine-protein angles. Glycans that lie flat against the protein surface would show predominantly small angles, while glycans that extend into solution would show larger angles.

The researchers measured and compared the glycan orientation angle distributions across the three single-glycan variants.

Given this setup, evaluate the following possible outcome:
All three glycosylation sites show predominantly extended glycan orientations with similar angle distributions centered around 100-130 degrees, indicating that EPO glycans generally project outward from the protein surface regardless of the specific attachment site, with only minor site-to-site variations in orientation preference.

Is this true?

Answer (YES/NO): NO